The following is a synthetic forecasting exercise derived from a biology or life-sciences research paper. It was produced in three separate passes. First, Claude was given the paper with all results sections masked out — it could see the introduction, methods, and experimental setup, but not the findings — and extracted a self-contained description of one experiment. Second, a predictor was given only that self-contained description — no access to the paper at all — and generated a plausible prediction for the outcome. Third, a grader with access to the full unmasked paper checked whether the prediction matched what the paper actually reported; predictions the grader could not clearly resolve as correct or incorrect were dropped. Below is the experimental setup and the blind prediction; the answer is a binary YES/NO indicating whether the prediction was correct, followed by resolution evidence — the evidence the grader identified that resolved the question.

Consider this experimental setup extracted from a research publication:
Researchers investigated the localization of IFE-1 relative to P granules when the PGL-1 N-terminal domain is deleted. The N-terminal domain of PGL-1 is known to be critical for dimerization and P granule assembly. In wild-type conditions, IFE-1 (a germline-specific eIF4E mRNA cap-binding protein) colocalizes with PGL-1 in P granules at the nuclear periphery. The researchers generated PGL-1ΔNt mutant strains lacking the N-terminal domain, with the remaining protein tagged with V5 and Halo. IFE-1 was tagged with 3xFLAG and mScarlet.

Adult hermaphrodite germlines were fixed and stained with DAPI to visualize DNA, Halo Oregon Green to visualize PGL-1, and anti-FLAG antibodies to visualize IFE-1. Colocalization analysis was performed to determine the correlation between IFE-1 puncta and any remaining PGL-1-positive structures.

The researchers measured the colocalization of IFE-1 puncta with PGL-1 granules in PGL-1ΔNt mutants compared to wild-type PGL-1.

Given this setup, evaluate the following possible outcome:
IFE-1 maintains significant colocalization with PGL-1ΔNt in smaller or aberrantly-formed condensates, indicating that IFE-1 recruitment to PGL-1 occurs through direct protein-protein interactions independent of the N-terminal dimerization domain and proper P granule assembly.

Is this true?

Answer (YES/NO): NO